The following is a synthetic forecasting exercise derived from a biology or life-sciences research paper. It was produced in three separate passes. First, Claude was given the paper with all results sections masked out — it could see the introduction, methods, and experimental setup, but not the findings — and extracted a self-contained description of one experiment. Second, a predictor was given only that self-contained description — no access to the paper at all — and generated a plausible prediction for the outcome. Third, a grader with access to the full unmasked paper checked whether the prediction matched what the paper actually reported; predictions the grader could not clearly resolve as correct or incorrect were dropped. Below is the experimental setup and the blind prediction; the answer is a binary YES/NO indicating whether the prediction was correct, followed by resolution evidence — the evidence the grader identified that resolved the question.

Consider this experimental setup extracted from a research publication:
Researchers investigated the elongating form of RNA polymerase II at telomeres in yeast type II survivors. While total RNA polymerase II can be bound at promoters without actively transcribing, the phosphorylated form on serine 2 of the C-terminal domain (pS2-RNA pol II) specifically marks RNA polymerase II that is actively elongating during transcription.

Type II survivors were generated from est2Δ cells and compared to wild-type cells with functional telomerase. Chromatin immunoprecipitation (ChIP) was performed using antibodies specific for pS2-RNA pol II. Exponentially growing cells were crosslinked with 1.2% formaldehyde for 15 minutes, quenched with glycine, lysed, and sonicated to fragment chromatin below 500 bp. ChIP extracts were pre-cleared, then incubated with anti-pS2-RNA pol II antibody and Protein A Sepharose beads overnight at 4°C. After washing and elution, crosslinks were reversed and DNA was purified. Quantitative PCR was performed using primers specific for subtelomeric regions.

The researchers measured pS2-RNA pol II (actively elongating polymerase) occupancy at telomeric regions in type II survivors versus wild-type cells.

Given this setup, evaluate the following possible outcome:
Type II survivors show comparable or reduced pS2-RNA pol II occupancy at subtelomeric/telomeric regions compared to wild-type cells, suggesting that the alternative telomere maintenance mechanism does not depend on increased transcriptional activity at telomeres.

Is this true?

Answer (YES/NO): YES